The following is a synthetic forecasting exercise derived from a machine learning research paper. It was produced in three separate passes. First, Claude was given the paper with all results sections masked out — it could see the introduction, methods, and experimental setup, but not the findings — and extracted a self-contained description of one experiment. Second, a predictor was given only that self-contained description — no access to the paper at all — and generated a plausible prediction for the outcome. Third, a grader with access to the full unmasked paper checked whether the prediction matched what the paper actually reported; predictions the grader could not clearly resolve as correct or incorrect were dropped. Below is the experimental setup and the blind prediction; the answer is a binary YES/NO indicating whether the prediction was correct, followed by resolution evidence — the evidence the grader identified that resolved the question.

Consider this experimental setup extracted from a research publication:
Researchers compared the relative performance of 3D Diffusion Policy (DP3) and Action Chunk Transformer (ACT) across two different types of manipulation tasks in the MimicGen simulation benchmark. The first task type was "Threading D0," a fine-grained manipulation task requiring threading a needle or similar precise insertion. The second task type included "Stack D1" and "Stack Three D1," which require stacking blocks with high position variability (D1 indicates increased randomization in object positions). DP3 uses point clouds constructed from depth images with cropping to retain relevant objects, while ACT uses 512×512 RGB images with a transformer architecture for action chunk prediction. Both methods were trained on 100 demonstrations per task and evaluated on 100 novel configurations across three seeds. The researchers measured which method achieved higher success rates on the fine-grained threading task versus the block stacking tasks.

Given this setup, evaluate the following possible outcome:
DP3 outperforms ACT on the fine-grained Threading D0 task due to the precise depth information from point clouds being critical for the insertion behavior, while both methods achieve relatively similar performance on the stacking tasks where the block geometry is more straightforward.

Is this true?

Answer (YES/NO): NO